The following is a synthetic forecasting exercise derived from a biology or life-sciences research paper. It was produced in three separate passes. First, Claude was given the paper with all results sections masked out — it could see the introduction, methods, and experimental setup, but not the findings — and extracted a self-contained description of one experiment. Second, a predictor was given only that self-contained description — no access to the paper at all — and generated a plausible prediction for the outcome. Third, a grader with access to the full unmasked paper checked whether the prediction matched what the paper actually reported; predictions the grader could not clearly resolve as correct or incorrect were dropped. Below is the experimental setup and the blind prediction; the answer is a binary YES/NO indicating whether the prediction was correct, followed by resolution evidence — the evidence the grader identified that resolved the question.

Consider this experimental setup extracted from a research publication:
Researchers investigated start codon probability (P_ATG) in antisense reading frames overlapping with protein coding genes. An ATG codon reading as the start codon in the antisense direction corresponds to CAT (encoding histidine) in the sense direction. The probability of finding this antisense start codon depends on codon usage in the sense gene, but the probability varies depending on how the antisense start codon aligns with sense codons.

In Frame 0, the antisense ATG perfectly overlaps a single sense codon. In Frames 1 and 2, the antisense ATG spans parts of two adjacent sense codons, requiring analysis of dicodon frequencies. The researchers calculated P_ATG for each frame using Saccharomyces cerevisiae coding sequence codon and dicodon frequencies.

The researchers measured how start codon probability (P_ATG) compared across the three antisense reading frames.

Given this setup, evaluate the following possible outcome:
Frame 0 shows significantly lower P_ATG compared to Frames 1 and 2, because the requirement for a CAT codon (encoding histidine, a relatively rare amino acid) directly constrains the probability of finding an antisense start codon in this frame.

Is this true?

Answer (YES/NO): NO